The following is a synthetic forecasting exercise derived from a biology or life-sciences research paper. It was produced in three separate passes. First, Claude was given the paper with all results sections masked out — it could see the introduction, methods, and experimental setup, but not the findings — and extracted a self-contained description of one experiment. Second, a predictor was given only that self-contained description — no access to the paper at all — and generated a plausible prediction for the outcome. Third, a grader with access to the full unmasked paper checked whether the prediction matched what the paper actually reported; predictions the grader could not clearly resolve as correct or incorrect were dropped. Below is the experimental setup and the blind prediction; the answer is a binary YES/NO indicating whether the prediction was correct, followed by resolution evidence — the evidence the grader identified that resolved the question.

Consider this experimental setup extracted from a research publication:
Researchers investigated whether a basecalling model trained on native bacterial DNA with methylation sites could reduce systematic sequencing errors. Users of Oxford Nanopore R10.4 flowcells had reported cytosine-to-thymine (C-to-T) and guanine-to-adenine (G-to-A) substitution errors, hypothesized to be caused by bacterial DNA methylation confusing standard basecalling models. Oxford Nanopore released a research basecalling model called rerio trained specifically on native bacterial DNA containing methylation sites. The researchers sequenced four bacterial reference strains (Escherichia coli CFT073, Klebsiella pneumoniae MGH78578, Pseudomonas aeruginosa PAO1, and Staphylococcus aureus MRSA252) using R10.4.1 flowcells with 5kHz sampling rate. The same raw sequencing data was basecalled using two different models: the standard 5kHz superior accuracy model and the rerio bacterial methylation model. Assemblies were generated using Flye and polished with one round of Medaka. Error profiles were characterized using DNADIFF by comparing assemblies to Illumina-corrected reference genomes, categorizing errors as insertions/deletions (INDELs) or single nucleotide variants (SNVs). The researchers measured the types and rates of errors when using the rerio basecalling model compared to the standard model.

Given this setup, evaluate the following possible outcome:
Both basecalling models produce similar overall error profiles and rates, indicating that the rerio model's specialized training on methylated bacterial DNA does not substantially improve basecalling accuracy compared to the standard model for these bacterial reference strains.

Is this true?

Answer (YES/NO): NO